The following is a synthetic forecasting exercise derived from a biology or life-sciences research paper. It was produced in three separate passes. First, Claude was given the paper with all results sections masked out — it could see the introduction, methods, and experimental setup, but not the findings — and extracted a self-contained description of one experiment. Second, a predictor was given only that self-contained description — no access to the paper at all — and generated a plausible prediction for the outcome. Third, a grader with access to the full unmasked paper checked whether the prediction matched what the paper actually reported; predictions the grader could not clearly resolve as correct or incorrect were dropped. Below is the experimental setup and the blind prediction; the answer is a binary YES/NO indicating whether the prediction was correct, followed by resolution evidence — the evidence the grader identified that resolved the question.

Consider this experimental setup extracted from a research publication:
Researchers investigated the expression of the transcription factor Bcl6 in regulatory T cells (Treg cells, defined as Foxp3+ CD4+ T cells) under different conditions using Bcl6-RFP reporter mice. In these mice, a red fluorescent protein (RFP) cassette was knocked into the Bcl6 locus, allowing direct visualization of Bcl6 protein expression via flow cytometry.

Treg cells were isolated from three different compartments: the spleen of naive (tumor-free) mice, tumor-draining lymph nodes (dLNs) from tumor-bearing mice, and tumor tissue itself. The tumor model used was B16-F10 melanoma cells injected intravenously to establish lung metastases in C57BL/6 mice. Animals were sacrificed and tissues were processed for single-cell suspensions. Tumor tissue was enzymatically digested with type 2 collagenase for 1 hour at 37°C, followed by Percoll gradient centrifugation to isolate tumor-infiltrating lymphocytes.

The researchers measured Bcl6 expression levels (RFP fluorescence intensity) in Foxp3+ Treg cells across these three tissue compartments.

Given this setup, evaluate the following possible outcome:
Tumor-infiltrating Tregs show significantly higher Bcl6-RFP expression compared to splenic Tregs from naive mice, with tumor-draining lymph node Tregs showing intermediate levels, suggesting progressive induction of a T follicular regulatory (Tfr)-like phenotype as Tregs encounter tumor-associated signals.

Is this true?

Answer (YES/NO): YES